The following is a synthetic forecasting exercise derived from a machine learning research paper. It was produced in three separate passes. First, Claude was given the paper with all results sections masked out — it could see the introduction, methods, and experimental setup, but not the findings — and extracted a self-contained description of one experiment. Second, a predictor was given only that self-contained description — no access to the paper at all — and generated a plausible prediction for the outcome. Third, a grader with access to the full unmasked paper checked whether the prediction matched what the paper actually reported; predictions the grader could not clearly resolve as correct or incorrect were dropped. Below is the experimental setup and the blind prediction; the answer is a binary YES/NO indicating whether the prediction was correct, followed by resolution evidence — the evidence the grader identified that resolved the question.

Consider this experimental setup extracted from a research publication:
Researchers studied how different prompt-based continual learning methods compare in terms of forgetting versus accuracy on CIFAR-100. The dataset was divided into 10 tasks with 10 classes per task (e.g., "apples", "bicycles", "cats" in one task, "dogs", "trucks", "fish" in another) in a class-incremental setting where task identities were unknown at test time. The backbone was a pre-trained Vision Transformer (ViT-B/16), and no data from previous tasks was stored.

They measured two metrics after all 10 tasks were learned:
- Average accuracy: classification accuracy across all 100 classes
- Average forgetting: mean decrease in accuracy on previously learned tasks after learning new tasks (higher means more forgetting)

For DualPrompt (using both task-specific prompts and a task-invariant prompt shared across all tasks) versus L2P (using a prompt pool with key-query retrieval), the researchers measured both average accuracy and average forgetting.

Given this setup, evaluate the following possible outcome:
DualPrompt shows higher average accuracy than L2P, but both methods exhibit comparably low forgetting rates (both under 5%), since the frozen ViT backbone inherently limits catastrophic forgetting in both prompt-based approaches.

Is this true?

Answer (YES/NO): NO